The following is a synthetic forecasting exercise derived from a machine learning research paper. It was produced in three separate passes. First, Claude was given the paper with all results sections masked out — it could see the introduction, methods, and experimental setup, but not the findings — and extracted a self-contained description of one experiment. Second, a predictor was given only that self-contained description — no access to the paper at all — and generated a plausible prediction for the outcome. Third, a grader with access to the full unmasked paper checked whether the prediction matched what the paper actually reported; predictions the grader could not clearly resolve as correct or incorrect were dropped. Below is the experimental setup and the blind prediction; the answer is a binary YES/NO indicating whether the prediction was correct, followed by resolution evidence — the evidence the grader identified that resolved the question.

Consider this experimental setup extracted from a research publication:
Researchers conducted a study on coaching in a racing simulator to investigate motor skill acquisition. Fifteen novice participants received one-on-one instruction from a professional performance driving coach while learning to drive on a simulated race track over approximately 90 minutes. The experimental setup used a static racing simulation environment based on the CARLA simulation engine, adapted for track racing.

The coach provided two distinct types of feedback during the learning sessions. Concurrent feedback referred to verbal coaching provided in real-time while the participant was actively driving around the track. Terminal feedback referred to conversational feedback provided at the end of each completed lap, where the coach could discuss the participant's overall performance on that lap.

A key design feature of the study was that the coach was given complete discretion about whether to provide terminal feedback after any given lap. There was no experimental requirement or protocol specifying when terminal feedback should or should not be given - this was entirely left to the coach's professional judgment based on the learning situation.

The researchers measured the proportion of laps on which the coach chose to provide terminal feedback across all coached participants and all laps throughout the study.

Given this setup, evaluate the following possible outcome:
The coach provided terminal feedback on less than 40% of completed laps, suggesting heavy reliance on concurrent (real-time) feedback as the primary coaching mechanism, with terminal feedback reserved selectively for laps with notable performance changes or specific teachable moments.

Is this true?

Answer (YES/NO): NO